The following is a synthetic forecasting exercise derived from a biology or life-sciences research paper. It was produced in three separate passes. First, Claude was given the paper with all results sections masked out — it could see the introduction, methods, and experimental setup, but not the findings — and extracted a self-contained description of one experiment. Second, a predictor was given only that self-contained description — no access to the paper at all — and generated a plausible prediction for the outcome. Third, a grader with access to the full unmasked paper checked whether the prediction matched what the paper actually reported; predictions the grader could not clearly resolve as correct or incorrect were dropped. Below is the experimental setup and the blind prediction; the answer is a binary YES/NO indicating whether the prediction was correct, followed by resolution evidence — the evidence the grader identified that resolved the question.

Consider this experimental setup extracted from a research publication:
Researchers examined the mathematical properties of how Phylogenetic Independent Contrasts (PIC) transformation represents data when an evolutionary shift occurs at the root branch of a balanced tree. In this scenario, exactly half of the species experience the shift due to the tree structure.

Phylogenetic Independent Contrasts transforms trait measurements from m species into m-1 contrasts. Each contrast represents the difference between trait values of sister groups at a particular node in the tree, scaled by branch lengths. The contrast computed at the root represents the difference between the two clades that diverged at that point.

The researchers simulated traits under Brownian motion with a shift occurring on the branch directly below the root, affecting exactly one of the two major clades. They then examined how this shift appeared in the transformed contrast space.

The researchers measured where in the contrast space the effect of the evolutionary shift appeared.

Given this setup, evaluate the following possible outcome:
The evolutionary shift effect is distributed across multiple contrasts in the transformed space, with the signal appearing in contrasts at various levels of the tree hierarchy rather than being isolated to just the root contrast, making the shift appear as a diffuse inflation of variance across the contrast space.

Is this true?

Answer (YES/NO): NO